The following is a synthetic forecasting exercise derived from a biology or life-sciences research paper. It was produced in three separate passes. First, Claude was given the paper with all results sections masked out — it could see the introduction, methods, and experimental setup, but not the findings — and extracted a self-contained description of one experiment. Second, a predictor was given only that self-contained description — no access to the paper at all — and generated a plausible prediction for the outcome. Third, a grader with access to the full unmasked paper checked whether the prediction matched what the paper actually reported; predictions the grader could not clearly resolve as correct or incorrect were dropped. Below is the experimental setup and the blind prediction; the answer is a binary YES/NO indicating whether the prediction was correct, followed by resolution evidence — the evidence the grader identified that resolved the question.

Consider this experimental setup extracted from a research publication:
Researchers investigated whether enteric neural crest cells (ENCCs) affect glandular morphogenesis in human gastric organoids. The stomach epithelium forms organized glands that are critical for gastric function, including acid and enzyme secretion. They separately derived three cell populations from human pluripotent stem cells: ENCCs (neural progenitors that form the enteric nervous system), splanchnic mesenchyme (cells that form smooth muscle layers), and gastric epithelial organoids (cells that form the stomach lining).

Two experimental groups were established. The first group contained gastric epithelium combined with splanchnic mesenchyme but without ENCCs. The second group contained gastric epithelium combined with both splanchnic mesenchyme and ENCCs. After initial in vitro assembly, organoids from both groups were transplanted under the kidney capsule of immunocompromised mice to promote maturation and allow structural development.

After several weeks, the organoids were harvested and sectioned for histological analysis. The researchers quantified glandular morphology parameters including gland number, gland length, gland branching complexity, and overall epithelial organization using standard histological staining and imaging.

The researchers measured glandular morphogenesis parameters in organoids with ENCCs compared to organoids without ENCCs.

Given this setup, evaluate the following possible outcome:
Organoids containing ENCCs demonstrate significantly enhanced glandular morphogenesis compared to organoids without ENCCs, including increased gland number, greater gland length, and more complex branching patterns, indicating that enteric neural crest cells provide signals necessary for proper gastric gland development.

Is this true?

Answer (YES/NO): YES